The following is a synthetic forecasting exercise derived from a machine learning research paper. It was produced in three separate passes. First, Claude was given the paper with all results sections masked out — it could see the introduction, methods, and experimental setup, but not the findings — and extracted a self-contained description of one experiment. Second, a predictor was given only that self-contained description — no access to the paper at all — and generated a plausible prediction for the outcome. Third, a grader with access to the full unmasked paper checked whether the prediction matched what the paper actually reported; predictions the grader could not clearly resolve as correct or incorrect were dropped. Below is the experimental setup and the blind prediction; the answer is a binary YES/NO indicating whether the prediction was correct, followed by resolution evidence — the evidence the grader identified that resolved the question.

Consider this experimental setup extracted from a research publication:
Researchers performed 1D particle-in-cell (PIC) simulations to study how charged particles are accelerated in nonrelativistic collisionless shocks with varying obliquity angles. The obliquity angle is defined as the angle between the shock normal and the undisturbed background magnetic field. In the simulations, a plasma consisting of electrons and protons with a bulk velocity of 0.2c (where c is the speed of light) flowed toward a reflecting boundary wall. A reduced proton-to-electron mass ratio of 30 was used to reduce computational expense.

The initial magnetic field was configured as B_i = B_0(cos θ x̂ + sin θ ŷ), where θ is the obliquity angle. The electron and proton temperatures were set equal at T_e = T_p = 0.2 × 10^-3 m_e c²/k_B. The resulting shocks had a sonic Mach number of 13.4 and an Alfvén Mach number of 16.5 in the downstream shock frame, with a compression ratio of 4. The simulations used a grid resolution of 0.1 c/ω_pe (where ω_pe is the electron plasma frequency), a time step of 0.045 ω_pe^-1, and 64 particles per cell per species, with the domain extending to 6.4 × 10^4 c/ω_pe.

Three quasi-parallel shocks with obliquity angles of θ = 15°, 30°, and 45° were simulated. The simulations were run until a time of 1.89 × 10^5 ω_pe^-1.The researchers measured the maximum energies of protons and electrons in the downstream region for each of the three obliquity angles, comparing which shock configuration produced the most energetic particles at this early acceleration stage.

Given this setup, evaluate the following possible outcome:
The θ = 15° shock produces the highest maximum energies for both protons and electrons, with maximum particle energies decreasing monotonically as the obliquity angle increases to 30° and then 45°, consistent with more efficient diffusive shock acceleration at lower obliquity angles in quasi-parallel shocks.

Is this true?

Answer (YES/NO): NO